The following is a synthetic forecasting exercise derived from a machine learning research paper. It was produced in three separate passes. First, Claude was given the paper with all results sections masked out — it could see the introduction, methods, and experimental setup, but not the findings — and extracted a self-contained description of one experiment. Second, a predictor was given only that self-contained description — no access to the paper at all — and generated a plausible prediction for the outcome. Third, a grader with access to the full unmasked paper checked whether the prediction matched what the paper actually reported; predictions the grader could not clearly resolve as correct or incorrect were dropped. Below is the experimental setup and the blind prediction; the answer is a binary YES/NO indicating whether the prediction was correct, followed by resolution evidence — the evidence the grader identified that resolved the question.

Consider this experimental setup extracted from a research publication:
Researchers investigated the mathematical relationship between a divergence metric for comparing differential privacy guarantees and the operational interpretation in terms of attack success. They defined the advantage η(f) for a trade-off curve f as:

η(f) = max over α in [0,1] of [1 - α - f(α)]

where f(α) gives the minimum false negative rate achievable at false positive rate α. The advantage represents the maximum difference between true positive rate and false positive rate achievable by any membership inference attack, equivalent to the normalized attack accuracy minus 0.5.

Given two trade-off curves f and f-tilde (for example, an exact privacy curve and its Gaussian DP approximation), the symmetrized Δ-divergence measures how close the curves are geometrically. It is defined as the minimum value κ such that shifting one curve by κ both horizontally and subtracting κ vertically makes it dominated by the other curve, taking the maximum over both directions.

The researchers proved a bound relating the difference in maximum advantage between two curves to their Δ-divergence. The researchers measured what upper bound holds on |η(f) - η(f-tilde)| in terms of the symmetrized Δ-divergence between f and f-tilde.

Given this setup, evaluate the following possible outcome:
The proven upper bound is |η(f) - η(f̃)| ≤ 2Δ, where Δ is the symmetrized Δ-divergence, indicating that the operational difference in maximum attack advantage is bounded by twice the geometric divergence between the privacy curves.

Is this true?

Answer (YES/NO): YES